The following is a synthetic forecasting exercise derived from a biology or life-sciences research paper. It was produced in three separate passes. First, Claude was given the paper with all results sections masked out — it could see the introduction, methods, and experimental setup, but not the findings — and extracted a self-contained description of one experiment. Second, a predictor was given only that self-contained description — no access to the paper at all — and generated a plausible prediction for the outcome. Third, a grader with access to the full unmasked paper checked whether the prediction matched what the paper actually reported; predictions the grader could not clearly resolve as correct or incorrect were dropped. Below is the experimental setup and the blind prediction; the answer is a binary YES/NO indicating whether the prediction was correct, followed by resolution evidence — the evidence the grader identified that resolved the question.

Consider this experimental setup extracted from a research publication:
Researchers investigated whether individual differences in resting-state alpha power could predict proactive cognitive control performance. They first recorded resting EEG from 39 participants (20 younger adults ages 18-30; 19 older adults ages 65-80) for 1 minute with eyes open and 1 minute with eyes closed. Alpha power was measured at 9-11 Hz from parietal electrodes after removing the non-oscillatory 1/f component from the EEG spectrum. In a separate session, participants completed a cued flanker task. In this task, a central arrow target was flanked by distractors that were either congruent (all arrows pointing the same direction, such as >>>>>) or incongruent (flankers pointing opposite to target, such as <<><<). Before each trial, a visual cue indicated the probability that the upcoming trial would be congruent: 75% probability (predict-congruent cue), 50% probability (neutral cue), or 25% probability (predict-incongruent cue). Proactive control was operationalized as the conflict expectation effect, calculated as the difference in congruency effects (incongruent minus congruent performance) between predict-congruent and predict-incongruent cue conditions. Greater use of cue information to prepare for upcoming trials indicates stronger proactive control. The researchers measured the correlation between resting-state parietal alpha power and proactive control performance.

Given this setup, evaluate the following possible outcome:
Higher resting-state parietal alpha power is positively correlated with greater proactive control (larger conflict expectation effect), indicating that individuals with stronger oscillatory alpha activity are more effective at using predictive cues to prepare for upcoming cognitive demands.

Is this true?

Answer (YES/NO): YES